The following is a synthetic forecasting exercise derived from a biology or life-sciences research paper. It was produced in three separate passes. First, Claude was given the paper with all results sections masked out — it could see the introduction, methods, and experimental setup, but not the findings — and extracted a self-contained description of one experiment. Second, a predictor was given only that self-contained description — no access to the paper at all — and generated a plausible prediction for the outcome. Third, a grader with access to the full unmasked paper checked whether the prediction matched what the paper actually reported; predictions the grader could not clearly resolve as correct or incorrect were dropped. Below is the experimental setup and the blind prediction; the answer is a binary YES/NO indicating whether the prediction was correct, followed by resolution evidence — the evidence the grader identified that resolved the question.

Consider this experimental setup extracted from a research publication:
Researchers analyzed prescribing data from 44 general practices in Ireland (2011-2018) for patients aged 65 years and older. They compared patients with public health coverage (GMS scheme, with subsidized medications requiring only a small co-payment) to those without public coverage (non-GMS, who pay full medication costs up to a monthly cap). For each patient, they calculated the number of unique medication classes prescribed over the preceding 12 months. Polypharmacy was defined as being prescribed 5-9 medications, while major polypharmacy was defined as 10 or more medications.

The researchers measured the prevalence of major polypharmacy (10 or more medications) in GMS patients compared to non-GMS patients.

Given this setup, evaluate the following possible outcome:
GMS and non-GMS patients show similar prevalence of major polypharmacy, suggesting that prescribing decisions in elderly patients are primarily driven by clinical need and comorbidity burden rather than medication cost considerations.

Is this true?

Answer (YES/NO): NO